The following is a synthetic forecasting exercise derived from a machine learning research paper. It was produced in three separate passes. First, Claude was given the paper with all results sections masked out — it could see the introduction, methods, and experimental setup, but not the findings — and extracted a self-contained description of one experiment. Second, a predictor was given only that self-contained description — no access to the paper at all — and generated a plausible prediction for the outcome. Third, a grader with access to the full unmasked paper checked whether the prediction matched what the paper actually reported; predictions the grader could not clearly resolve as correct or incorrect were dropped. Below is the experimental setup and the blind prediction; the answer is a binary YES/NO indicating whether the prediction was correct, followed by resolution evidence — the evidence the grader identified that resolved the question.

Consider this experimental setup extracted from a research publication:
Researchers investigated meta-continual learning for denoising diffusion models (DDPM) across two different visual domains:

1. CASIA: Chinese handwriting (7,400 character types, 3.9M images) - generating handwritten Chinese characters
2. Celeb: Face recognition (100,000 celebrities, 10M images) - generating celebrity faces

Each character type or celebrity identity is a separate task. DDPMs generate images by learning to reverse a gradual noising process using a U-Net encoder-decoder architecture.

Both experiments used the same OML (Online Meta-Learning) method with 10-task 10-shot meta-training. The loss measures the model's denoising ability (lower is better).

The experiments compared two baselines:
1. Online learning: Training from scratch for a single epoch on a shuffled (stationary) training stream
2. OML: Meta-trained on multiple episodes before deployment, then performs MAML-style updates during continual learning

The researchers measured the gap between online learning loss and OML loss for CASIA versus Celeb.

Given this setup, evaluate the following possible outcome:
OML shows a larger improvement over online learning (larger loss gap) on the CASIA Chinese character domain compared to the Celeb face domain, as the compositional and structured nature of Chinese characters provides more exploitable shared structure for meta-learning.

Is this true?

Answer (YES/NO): NO